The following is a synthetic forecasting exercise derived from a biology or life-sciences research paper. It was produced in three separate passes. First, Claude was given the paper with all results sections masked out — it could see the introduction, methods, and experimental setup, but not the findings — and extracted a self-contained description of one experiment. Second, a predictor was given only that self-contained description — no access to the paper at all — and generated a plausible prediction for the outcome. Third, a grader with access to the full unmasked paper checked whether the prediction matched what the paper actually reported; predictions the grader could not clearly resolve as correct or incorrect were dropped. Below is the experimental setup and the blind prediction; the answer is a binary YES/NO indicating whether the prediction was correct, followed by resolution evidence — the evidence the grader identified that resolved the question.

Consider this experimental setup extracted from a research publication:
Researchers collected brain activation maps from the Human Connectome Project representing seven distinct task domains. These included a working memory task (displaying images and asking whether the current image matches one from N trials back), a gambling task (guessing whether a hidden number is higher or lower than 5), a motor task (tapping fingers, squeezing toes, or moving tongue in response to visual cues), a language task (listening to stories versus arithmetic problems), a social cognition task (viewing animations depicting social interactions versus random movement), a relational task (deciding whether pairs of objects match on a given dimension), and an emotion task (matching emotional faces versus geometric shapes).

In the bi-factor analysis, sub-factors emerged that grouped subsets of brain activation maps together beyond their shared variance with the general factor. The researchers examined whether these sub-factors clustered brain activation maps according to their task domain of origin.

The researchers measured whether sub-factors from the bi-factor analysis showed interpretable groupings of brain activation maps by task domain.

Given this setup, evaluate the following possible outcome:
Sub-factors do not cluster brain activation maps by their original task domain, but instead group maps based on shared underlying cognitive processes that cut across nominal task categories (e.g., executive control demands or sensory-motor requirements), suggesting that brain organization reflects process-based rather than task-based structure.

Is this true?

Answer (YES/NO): YES